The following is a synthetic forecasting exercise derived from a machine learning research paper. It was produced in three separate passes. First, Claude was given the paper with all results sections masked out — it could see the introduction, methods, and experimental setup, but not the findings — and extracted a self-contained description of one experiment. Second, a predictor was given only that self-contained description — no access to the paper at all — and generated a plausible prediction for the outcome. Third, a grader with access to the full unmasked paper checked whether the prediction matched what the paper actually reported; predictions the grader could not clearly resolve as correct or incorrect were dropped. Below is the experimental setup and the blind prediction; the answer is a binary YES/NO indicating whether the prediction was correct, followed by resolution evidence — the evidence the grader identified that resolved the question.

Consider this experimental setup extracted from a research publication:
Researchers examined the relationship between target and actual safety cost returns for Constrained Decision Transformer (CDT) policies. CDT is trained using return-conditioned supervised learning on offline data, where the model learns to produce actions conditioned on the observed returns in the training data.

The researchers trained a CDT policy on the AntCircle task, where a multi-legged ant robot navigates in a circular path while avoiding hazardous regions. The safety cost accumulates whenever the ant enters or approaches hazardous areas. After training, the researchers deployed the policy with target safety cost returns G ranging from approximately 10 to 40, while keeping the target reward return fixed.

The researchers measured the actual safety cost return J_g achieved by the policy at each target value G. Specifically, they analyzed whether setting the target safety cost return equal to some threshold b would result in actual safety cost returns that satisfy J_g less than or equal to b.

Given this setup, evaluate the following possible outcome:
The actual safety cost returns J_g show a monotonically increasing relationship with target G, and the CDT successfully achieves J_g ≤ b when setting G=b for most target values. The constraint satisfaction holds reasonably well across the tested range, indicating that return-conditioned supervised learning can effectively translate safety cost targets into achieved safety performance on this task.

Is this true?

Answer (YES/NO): NO